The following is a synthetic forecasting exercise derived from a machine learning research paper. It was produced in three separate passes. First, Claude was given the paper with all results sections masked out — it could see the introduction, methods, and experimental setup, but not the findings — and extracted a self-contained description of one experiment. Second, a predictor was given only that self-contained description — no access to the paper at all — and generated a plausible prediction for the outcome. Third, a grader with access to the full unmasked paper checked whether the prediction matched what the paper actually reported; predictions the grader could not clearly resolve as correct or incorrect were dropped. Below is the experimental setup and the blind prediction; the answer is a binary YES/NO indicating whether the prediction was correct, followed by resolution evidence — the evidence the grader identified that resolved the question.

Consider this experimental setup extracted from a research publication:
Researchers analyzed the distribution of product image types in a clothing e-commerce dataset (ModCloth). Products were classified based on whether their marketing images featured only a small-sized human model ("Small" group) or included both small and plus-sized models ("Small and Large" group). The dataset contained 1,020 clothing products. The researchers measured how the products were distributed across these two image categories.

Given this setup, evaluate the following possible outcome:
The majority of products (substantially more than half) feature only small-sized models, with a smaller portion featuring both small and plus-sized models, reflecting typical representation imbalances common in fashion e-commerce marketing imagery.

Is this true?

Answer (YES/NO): YES